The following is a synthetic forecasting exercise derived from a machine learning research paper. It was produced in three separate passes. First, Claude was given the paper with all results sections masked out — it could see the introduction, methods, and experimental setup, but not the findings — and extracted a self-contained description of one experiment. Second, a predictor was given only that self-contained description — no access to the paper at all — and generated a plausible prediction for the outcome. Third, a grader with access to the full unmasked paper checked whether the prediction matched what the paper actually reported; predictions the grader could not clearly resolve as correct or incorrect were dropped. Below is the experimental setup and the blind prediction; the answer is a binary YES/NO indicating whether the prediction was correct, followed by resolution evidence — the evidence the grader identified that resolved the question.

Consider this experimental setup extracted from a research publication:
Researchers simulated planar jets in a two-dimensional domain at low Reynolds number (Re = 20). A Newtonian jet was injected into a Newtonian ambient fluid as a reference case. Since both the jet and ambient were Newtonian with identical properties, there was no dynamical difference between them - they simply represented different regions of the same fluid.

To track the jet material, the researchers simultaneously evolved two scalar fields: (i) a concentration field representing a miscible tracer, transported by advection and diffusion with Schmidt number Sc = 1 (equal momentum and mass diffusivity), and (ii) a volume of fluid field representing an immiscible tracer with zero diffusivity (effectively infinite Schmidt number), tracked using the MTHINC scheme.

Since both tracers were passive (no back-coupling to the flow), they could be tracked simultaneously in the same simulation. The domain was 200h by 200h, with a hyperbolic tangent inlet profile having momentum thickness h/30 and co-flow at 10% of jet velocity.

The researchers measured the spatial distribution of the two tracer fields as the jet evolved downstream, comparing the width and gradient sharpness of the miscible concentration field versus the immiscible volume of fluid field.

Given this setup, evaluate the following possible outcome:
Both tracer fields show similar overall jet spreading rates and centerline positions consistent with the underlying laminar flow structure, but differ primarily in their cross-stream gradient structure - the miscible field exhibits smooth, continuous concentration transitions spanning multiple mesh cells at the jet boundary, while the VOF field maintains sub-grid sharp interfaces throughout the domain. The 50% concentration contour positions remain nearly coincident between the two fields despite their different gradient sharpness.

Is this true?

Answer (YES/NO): NO